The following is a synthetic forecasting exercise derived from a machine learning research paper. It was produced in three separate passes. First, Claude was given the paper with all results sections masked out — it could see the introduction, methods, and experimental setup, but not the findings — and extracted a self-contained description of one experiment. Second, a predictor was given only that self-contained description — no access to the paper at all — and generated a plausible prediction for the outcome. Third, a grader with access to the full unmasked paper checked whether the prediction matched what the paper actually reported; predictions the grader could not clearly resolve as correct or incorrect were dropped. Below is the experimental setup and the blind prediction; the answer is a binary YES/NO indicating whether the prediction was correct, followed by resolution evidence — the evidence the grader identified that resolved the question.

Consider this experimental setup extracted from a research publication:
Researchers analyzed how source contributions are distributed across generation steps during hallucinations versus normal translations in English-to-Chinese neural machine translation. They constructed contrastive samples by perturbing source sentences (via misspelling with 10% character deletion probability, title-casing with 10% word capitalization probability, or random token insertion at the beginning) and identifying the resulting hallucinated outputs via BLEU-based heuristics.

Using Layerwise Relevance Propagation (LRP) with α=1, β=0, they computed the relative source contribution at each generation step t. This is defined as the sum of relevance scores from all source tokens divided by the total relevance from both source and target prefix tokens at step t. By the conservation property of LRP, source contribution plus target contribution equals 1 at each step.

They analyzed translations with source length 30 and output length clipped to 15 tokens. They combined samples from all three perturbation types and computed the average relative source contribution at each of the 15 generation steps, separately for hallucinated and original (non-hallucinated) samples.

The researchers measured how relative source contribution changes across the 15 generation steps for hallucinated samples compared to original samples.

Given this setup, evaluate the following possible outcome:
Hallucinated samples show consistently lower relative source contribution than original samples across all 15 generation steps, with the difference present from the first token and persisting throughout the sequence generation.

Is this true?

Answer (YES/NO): NO